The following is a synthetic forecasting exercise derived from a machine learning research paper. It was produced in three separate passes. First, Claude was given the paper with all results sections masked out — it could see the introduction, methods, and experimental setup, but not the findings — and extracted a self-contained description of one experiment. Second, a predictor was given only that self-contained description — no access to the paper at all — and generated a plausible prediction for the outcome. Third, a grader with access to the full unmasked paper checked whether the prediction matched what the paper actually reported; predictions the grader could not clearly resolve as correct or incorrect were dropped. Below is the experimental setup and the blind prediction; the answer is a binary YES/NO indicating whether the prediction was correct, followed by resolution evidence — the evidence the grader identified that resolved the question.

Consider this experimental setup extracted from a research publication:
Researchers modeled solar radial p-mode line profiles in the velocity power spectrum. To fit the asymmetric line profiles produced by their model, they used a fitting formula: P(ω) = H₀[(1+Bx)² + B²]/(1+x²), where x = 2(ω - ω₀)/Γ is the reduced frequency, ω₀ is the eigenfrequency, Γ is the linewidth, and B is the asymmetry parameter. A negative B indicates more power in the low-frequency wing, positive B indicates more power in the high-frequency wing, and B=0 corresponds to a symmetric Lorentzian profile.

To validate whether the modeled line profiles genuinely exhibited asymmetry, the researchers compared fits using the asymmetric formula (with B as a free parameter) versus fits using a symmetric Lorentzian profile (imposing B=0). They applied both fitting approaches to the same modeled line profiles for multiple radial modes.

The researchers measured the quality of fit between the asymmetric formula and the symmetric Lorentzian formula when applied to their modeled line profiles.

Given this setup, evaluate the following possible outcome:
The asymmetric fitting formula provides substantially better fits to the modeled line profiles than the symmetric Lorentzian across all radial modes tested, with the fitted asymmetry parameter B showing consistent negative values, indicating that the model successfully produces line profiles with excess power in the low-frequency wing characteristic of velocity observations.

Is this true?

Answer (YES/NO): YES